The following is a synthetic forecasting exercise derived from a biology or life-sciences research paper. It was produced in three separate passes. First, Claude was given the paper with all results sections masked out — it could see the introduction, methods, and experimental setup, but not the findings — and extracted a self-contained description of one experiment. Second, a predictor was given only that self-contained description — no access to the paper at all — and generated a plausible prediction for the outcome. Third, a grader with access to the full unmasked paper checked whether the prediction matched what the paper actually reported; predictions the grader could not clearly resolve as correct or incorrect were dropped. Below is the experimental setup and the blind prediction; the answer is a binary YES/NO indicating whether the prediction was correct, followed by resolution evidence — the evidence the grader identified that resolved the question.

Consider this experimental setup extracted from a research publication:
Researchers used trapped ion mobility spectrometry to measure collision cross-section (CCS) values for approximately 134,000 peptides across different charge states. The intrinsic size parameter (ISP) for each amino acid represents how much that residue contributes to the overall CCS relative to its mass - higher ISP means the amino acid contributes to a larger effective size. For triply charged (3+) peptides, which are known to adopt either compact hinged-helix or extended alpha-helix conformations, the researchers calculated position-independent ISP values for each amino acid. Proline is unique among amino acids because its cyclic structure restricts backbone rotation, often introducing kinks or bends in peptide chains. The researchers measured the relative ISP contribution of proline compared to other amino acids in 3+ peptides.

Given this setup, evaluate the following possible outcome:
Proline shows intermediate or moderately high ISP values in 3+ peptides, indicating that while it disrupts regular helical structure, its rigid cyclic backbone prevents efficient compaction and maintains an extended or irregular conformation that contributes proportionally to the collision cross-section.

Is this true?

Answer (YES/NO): NO